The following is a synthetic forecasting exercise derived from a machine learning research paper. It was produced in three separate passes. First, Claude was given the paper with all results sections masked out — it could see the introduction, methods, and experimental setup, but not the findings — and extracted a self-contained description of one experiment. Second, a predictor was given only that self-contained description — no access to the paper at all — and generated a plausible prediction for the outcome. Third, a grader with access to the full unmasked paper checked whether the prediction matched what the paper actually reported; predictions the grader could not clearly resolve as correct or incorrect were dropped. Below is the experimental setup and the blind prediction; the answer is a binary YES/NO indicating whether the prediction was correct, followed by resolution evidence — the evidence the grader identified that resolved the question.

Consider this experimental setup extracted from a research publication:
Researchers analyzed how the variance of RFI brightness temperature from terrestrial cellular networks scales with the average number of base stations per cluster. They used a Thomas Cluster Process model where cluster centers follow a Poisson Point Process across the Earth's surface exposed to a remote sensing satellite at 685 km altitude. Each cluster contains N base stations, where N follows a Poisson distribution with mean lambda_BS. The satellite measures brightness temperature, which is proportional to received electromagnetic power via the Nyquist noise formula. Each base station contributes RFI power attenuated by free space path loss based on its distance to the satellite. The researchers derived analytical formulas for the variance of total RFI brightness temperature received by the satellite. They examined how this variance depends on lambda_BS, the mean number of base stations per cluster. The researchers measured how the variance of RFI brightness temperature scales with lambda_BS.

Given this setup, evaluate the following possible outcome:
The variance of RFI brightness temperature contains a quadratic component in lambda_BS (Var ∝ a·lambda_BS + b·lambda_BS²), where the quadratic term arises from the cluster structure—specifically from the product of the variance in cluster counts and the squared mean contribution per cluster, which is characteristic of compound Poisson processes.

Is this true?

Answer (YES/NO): YES